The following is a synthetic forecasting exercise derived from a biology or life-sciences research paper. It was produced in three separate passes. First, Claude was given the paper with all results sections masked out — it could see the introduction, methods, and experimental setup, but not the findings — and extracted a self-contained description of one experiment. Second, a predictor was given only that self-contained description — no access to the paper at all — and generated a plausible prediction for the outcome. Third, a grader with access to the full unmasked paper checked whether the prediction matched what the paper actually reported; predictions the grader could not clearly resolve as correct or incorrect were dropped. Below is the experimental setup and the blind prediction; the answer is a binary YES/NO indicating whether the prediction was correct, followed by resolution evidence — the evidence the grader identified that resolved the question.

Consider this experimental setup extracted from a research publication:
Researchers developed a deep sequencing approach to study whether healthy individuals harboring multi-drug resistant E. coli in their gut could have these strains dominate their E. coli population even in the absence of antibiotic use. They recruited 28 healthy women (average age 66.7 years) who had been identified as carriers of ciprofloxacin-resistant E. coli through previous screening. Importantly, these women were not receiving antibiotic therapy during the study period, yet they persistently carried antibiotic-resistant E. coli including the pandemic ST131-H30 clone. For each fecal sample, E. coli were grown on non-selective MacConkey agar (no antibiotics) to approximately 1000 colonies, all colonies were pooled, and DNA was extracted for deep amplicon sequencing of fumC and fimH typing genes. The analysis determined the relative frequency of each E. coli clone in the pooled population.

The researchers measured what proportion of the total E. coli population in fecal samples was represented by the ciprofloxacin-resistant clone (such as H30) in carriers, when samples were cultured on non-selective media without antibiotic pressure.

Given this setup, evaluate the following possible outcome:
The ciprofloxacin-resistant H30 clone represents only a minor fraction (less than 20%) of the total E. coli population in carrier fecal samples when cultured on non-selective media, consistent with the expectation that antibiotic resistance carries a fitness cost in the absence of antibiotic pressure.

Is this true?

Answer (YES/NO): NO